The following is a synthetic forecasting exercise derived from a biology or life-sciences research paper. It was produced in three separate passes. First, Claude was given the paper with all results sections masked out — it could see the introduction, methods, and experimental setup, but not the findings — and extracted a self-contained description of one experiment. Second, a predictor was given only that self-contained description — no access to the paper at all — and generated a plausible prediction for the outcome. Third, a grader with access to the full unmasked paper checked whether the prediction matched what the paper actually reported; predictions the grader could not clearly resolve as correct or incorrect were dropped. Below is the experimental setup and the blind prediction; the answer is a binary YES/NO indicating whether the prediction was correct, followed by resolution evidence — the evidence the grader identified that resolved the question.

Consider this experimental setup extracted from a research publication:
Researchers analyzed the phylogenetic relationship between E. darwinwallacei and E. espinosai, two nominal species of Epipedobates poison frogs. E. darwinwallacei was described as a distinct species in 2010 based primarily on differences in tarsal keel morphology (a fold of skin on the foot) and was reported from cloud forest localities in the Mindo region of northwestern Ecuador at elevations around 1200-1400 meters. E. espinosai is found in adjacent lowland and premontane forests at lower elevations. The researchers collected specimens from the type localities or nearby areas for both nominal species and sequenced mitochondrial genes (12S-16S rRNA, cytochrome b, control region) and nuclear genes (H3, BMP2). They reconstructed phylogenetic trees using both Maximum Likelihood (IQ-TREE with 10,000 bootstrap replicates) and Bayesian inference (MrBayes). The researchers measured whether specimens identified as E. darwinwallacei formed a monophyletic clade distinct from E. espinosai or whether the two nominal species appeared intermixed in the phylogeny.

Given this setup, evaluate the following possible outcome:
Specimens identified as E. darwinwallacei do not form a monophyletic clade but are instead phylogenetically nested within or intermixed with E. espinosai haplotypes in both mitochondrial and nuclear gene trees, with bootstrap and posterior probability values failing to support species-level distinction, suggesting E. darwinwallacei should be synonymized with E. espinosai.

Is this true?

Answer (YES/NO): YES